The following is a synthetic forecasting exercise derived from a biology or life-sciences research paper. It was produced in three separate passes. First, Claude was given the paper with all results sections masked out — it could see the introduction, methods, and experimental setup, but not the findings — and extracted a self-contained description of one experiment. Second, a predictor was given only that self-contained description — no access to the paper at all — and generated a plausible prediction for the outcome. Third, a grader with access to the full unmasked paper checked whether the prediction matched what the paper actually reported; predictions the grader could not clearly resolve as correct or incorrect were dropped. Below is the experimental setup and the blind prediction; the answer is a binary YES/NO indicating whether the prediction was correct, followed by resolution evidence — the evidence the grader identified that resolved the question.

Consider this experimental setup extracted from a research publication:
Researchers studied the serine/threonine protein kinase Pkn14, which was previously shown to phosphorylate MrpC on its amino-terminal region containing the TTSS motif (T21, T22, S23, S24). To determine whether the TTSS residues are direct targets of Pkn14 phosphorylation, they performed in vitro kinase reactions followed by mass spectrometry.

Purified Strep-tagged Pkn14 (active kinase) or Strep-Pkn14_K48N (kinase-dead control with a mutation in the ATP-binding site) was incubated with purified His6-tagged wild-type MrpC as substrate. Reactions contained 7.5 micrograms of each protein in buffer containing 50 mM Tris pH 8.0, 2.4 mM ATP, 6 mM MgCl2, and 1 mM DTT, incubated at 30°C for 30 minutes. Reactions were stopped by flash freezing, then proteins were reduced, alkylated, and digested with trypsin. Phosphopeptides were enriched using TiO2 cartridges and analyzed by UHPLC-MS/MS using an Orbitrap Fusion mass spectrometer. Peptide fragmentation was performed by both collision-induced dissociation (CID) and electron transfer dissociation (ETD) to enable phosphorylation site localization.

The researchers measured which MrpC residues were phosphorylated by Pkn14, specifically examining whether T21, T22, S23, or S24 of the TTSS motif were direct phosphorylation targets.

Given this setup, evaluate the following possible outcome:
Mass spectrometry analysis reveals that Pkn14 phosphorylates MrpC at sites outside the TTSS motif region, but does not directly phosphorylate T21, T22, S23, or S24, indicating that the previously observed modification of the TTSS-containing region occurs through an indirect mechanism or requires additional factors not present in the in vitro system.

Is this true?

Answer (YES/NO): YES